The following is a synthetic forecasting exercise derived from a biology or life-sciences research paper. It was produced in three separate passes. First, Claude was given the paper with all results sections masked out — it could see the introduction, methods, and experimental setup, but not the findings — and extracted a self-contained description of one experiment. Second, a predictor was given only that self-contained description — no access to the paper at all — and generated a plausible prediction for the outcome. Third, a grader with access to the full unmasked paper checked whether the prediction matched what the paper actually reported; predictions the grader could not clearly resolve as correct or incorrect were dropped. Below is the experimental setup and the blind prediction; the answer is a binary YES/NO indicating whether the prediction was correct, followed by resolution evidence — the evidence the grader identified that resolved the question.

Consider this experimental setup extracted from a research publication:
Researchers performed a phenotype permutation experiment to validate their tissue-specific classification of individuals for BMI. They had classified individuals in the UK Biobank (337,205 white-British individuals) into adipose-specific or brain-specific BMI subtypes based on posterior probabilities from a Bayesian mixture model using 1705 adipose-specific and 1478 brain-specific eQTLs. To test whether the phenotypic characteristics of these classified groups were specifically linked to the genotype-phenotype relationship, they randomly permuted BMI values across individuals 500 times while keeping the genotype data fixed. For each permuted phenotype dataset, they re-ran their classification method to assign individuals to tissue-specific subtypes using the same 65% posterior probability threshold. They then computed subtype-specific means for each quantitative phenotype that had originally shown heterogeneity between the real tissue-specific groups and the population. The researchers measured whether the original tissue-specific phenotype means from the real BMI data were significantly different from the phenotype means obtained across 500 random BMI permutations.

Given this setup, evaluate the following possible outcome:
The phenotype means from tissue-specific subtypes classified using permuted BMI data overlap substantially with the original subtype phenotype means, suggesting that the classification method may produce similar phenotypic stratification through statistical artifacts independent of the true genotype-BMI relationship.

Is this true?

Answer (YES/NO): NO